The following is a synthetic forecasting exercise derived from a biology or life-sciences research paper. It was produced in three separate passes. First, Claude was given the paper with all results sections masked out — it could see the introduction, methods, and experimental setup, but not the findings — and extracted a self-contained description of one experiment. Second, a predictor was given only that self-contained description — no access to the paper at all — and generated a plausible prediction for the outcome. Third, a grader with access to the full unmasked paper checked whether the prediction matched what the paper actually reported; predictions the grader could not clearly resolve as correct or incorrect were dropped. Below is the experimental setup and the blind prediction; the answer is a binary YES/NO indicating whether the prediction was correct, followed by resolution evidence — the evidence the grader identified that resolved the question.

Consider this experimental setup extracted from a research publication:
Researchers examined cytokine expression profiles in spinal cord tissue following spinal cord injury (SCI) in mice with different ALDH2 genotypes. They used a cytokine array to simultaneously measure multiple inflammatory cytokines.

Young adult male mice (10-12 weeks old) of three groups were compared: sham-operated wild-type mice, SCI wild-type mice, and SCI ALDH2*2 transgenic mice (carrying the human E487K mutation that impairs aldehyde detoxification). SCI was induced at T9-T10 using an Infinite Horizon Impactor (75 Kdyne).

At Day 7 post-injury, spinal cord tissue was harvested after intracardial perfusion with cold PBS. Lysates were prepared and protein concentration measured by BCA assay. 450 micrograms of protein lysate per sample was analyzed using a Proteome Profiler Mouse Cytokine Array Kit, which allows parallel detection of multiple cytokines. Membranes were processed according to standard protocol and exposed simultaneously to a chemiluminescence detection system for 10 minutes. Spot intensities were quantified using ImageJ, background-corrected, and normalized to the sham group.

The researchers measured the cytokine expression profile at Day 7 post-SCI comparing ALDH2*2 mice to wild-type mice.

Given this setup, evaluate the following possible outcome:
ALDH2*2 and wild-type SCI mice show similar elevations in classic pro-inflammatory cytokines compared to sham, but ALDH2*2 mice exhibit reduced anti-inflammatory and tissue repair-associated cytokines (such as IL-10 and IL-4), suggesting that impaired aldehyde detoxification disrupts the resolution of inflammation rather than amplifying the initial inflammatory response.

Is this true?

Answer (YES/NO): NO